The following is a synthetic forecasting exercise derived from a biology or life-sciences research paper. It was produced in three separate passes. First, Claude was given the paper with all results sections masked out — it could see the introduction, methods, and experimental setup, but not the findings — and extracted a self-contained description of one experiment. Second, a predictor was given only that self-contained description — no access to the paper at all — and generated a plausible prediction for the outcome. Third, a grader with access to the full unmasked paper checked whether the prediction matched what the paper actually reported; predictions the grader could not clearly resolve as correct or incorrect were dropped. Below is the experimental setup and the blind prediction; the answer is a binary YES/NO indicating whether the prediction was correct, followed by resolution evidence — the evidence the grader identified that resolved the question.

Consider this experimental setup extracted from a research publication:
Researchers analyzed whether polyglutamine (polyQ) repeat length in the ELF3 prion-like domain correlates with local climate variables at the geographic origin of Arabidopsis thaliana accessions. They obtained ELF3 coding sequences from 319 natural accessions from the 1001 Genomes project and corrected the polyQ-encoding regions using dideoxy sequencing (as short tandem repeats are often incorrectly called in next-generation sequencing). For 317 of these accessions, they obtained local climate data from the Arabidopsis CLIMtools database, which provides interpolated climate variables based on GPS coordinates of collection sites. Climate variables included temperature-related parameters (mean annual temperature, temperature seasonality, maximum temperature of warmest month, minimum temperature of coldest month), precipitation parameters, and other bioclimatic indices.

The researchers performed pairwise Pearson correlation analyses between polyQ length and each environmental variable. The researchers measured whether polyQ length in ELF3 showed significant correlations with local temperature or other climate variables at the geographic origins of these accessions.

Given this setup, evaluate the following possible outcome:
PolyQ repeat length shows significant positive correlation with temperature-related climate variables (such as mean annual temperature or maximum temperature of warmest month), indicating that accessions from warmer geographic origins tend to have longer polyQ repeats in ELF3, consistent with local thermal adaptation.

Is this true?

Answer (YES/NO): NO